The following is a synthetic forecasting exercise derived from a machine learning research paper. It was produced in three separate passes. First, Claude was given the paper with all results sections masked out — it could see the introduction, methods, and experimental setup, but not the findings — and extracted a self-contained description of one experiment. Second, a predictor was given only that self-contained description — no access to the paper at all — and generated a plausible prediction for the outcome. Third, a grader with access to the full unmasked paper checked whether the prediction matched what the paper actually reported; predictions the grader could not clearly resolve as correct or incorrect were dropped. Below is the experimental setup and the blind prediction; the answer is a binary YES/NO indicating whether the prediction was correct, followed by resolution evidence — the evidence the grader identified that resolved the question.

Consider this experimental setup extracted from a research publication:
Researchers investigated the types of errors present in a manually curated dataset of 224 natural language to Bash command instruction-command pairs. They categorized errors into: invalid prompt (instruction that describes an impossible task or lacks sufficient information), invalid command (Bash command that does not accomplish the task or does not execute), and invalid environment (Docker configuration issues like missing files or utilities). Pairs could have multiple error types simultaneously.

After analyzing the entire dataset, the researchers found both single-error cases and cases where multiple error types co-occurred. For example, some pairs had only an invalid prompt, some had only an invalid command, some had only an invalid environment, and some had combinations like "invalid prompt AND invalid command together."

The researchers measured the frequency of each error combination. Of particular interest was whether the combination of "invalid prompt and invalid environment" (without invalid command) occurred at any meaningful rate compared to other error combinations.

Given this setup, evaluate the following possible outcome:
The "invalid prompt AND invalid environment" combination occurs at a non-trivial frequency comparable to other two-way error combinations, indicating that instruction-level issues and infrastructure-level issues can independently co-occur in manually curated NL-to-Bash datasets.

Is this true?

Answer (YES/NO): NO